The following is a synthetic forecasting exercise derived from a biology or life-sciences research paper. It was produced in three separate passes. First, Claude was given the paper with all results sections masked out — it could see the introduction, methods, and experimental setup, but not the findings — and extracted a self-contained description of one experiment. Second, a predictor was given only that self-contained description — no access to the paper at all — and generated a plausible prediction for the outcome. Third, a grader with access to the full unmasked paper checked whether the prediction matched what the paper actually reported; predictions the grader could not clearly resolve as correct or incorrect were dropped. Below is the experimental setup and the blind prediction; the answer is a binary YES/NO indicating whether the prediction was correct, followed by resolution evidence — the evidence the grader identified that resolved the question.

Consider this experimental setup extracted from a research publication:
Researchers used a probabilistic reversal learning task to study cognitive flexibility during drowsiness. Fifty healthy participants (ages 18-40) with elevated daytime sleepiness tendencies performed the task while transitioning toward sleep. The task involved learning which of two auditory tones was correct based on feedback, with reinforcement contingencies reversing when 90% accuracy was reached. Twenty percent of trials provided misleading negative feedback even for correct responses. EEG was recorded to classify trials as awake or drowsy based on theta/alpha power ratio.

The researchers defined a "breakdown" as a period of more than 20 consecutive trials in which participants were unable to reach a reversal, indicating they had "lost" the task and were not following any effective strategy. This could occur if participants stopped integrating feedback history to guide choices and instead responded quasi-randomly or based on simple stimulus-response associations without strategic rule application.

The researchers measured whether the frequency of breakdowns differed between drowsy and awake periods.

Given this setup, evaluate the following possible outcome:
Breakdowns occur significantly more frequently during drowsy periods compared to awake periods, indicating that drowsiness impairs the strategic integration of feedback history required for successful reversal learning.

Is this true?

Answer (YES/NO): YES